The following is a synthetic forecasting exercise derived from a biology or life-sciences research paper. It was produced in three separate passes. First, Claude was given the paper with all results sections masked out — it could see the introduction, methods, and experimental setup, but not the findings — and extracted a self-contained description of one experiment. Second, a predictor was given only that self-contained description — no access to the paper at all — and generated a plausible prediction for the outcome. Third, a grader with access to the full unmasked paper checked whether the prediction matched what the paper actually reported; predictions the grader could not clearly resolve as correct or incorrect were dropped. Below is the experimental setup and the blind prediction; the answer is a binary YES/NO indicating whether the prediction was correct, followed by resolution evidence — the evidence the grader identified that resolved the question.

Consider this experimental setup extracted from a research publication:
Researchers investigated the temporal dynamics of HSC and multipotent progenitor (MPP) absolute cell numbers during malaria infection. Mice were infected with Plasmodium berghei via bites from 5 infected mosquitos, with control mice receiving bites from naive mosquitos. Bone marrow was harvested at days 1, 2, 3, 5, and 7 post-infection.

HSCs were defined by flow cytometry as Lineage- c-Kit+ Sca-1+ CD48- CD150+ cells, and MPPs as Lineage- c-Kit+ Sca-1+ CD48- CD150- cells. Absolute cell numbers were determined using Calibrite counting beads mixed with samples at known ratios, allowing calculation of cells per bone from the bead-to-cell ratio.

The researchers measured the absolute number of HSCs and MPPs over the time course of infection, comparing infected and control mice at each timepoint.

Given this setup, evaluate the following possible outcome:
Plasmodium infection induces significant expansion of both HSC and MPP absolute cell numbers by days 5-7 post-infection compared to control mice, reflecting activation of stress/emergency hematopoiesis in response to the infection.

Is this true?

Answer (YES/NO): NO